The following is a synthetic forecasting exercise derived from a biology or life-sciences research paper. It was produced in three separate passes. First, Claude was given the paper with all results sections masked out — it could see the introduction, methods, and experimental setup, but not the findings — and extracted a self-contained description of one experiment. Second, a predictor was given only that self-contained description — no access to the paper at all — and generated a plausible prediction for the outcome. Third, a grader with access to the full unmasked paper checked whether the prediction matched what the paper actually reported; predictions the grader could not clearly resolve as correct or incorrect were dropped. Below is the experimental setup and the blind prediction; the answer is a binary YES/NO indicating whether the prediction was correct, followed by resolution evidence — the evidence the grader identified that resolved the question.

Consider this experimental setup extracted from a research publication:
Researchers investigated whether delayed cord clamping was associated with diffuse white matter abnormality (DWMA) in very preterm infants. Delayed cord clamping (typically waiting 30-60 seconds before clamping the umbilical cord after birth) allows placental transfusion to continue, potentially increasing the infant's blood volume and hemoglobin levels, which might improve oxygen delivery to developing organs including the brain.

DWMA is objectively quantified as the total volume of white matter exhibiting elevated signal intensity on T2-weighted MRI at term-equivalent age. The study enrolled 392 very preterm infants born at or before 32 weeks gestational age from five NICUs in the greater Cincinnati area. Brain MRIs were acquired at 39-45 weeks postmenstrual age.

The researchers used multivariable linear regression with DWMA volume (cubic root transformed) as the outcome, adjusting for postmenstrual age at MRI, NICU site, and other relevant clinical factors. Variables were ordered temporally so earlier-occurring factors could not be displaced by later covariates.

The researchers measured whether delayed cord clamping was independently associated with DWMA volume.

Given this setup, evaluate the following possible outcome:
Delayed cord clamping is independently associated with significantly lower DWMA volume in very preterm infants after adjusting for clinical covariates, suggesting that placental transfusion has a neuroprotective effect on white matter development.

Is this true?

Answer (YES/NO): NO